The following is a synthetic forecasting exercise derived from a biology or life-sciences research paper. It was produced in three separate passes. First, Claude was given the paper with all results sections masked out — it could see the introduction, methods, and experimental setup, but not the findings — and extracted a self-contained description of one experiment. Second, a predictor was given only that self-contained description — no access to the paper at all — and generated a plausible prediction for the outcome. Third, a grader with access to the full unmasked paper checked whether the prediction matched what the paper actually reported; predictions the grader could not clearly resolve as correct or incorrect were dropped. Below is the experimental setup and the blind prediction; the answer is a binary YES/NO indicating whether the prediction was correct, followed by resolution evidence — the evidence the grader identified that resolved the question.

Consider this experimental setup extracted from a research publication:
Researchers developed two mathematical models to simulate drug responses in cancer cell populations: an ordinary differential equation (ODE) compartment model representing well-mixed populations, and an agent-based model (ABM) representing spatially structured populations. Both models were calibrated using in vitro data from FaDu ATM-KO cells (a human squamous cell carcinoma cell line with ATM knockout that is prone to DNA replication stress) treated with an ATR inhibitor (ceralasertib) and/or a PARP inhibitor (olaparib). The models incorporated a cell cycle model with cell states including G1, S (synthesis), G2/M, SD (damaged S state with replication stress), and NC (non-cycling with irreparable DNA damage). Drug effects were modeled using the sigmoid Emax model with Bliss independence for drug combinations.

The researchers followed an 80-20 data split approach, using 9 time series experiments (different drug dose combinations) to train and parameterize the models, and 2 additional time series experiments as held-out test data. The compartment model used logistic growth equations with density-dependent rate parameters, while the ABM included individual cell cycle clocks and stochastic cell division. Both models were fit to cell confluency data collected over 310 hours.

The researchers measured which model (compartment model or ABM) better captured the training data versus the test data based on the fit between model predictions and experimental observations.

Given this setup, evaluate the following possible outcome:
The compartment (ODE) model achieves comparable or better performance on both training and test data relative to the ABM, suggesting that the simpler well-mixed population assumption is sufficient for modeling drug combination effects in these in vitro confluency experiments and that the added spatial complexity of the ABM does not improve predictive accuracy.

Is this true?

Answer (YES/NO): NO